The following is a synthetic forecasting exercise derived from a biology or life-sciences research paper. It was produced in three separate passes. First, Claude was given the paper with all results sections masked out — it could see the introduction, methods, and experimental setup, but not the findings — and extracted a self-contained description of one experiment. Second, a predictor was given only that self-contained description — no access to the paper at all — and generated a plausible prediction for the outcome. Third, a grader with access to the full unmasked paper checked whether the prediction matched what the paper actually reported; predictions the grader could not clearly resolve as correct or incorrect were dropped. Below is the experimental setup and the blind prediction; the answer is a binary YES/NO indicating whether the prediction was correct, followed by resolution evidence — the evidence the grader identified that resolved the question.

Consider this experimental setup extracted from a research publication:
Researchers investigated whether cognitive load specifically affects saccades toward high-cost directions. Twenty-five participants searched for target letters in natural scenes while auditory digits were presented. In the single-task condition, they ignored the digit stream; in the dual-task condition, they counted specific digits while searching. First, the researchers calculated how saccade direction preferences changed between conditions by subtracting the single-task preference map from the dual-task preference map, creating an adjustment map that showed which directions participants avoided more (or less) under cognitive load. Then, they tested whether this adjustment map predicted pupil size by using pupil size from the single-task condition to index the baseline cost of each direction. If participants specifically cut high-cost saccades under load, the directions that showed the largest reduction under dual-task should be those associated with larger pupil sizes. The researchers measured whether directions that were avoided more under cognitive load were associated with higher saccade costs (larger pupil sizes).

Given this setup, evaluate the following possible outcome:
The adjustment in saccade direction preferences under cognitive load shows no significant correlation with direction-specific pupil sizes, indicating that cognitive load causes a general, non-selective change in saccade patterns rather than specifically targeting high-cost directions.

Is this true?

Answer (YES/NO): NO